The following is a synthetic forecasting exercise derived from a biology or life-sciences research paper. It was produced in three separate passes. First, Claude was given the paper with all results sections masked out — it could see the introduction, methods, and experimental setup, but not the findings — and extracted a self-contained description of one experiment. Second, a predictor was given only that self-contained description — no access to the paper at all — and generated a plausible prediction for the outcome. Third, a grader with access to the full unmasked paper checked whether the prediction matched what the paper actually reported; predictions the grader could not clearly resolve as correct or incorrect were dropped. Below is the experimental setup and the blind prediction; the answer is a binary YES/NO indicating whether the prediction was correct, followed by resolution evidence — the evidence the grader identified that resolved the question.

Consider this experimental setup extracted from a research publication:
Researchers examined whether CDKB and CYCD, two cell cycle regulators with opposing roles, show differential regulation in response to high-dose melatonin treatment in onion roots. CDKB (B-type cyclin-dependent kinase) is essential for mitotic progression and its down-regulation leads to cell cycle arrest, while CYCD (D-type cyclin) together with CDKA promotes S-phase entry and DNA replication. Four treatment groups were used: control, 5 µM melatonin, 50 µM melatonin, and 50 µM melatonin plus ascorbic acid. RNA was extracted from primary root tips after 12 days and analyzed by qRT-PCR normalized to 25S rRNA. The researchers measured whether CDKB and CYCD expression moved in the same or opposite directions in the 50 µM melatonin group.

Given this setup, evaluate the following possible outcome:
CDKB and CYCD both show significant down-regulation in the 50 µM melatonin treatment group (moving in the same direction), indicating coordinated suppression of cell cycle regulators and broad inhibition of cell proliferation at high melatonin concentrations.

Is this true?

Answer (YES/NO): NO